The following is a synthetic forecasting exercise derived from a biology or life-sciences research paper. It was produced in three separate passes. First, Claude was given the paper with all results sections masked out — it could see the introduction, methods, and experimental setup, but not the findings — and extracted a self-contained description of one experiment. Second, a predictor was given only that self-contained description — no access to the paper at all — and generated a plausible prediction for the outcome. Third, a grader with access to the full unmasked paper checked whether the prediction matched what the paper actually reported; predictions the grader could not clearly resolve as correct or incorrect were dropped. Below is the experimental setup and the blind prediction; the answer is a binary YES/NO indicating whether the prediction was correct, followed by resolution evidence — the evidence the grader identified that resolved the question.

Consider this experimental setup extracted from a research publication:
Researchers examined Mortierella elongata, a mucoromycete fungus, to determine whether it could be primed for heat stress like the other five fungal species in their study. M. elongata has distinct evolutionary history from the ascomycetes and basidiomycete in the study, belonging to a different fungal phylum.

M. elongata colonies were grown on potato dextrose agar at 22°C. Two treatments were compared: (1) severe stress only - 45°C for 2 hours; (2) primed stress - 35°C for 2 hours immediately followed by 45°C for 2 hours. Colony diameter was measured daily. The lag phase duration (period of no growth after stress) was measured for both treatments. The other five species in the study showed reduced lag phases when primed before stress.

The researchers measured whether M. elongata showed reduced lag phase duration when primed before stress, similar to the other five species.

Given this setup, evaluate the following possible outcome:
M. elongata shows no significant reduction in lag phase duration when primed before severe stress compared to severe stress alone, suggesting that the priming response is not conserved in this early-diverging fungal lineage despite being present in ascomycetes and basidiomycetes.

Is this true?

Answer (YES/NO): YES